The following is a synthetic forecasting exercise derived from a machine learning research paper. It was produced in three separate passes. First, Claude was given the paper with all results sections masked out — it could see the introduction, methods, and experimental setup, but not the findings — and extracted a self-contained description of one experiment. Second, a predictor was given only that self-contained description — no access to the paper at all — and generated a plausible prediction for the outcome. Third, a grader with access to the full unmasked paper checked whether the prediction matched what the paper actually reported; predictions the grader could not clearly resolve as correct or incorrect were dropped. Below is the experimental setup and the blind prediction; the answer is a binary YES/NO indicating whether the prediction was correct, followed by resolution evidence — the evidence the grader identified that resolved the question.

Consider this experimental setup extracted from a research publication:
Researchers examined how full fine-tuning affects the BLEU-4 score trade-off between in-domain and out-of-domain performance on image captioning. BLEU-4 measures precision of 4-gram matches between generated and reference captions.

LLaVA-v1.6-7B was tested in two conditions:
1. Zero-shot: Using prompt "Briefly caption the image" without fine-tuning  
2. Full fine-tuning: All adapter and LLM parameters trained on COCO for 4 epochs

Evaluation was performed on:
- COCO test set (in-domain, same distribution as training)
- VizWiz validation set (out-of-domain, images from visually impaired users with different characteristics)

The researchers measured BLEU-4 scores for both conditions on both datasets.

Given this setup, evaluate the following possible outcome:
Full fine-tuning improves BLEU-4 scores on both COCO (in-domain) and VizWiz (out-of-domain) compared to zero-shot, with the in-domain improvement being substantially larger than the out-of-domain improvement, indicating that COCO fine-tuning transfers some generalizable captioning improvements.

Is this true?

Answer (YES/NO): YES